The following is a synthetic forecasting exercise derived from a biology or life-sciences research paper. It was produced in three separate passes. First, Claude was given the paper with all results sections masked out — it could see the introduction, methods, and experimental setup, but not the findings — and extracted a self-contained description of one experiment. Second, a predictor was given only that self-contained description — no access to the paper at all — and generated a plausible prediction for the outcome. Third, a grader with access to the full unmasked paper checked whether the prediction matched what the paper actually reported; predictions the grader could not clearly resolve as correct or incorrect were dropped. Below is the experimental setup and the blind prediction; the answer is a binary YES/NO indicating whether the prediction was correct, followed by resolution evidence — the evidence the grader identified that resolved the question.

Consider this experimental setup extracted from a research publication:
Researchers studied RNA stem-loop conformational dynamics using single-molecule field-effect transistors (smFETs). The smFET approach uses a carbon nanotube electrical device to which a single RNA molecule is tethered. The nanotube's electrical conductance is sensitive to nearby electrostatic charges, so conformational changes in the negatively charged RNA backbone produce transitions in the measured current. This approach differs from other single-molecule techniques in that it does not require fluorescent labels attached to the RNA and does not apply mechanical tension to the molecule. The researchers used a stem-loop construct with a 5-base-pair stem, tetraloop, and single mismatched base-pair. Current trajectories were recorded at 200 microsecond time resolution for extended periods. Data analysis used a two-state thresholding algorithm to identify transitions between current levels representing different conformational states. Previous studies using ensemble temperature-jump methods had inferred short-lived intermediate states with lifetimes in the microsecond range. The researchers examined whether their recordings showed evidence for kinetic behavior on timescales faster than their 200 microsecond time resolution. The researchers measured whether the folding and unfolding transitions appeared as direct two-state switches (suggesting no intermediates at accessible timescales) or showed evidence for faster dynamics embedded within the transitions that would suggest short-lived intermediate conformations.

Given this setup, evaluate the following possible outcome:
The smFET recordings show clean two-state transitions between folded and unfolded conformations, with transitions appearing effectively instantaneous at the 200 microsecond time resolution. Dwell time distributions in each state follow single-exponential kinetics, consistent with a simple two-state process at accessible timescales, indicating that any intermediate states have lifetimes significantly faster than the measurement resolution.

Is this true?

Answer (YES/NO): NO